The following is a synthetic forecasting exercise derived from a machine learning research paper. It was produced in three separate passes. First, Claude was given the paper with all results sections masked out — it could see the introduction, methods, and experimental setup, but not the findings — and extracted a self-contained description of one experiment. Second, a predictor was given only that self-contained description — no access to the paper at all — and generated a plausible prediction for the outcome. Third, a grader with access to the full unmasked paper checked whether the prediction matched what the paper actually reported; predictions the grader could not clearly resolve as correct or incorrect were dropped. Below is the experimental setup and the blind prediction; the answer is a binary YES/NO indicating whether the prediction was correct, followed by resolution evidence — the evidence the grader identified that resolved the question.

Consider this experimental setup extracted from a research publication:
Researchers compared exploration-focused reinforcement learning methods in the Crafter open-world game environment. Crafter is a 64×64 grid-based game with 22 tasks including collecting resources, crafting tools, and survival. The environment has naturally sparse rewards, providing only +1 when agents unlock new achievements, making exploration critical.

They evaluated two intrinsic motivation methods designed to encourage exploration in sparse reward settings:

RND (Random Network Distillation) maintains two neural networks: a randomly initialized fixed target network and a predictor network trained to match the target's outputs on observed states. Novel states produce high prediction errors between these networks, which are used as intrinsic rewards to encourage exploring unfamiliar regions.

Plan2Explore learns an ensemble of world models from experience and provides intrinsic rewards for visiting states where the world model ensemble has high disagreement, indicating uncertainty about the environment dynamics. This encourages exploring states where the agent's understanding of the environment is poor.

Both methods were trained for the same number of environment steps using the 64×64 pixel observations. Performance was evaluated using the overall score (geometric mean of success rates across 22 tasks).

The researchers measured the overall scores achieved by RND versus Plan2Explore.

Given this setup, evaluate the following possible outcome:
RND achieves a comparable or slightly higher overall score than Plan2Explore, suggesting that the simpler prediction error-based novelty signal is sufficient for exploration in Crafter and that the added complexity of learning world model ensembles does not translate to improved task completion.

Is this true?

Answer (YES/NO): NO